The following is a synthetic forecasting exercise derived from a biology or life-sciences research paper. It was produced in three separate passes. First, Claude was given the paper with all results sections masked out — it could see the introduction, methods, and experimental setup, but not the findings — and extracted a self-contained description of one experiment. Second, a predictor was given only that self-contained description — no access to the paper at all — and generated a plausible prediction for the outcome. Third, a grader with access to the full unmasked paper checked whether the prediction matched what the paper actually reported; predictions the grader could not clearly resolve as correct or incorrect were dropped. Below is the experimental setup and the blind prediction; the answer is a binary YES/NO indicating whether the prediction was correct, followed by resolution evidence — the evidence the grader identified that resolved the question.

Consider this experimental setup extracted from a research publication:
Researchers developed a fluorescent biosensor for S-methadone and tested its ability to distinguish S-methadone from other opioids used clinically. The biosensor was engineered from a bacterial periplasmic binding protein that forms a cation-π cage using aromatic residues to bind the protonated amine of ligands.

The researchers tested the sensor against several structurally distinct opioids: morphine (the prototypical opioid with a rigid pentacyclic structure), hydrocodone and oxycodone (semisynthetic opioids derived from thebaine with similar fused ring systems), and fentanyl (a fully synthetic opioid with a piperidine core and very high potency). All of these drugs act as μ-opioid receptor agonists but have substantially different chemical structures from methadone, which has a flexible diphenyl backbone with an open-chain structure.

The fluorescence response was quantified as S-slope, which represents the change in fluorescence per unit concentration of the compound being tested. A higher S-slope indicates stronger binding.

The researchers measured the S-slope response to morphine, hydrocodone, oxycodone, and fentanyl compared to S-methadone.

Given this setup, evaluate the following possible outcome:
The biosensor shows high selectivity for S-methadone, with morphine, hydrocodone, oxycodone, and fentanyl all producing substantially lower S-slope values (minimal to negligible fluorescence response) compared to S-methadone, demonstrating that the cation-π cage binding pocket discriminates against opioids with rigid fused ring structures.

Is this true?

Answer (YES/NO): YES